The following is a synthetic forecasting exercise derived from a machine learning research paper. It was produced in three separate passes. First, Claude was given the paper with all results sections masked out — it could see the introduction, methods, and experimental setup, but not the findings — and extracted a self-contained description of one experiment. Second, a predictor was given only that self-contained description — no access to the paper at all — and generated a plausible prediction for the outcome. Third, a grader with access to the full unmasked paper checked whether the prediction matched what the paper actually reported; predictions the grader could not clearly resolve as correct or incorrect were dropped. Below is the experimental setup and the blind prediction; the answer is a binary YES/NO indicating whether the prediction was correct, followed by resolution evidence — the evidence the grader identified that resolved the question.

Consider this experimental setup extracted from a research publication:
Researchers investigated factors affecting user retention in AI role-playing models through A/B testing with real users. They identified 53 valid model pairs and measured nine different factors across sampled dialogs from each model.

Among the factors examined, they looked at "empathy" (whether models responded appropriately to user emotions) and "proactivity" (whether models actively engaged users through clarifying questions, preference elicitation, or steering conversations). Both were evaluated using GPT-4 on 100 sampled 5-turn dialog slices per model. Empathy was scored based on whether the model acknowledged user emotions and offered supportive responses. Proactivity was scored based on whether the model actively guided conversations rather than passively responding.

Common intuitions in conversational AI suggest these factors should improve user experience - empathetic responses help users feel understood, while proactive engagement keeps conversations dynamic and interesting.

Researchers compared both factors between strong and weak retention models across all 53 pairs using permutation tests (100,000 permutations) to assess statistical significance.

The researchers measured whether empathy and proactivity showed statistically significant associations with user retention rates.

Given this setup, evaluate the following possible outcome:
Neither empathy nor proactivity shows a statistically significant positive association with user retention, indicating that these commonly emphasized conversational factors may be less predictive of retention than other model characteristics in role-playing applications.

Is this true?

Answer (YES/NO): YES